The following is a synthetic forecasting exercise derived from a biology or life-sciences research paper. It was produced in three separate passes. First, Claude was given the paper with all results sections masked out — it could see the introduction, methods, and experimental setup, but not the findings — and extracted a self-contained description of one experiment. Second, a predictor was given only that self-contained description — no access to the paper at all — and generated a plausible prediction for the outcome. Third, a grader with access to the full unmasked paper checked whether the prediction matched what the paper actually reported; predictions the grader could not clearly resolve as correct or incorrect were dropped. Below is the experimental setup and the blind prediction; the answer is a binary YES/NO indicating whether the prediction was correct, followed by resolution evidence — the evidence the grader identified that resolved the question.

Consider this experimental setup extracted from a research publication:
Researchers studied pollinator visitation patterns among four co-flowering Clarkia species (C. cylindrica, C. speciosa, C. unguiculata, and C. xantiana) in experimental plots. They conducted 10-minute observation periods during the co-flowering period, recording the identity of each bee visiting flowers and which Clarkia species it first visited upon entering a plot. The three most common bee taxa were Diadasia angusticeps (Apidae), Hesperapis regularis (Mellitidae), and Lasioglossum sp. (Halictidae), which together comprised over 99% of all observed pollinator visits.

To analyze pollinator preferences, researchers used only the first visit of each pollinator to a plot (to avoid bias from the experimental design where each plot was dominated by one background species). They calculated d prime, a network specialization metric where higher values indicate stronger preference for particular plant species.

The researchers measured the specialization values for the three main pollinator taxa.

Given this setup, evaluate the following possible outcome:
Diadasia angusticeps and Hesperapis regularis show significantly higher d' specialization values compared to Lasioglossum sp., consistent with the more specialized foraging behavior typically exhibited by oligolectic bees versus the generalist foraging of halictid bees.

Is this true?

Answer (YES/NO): YES